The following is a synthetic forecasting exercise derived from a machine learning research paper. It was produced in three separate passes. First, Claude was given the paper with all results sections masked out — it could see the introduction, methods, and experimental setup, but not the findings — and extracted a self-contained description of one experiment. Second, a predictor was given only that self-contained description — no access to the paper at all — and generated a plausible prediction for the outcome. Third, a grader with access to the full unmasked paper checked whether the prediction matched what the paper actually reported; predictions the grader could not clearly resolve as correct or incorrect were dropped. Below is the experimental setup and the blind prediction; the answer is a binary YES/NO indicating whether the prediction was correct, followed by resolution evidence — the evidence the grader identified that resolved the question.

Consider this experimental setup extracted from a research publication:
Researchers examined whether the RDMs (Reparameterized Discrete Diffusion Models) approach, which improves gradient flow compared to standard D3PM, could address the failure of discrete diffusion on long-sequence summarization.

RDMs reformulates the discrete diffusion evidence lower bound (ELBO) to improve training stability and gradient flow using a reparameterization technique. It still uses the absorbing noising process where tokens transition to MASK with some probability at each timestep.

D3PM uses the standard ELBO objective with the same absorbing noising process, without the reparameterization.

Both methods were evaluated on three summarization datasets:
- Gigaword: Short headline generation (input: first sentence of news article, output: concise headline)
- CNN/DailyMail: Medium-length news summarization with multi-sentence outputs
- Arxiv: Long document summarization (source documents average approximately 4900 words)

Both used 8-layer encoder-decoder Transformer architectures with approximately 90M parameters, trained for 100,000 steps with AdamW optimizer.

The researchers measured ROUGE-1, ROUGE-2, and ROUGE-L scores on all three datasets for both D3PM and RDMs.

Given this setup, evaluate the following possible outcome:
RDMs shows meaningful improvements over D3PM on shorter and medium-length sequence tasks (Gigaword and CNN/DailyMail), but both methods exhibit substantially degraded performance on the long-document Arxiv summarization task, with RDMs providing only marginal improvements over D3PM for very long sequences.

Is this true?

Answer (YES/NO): NO